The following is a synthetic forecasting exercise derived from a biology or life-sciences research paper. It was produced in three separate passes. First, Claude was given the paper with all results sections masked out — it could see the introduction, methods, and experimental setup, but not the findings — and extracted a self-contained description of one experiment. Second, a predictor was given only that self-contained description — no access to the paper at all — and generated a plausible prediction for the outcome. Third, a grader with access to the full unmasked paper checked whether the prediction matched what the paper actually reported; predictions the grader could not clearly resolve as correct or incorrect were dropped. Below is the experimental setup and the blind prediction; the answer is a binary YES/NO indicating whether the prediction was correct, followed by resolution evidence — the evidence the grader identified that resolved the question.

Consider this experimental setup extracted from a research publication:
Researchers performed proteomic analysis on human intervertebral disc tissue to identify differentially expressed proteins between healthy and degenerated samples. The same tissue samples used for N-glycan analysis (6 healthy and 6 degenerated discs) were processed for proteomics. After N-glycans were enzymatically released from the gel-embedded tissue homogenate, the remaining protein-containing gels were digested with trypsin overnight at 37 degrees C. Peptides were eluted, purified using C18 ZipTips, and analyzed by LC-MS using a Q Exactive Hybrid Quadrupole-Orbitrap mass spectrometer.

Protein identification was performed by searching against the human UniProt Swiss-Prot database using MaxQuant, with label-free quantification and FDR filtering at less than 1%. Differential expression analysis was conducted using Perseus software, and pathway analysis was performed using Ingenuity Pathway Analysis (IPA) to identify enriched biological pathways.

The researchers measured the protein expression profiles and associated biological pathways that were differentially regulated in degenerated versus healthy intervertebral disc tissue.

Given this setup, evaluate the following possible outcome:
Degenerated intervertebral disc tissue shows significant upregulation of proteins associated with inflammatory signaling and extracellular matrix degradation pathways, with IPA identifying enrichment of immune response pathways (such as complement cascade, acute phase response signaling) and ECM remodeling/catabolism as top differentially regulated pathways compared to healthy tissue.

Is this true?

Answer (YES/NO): NO